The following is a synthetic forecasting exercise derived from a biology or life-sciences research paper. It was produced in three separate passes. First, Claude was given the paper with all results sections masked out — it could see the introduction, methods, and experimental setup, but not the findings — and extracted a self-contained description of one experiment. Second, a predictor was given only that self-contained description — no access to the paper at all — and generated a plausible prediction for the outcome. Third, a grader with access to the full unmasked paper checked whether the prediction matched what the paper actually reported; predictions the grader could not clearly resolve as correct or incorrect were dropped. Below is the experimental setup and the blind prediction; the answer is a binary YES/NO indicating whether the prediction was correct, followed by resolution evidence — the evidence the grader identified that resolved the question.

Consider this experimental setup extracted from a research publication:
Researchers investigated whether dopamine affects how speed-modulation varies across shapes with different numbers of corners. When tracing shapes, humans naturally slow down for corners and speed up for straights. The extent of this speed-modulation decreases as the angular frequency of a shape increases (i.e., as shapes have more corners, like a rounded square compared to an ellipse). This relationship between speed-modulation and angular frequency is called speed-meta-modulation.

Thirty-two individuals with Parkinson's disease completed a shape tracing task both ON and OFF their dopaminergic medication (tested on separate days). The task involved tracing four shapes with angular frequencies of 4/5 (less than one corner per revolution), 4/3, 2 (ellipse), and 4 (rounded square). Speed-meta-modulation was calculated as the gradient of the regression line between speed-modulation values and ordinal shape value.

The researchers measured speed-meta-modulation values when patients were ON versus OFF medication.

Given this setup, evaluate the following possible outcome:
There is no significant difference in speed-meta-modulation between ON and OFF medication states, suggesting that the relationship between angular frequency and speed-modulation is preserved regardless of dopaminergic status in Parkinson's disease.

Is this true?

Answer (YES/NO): YES